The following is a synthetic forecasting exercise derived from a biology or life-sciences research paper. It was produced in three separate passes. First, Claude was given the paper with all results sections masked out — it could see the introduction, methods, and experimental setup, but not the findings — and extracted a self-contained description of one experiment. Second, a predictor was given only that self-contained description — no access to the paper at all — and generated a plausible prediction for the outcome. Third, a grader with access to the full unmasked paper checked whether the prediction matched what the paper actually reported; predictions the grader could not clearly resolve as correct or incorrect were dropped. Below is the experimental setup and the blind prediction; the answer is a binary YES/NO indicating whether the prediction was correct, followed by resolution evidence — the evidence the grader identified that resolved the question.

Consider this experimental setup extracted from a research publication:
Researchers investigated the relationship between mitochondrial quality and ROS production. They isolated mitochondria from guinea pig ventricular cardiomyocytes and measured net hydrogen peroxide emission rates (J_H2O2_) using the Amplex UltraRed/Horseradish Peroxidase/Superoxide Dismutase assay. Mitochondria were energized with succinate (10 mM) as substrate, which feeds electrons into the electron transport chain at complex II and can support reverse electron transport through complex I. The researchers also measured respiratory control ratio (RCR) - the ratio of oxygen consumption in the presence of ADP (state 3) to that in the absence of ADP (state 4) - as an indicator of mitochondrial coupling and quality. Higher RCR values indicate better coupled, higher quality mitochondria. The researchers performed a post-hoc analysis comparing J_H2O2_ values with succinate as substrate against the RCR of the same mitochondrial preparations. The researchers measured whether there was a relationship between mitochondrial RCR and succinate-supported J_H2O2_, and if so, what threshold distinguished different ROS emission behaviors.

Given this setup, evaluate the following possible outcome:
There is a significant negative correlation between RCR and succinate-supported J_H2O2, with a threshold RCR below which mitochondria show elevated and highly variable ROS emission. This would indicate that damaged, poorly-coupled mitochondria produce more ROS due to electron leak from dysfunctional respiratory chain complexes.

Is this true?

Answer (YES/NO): NO